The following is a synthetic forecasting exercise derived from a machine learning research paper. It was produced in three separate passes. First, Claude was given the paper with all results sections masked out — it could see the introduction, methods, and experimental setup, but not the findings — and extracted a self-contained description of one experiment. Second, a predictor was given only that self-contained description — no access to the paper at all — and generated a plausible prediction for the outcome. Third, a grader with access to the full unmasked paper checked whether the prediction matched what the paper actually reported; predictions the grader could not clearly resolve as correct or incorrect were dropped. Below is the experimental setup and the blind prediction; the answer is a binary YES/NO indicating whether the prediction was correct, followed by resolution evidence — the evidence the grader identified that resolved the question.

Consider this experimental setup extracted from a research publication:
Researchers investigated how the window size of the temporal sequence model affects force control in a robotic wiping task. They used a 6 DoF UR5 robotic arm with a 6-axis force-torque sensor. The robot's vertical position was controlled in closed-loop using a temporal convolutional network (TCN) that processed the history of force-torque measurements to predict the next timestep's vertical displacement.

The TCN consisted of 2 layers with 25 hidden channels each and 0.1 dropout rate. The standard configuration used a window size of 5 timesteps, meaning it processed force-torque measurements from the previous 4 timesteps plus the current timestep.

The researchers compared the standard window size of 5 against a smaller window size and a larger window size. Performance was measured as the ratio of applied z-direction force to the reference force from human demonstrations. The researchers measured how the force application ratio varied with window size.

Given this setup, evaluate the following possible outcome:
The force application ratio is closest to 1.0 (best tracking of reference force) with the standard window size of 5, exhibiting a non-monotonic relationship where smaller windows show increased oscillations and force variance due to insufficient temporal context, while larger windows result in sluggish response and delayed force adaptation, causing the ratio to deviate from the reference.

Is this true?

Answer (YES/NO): NO